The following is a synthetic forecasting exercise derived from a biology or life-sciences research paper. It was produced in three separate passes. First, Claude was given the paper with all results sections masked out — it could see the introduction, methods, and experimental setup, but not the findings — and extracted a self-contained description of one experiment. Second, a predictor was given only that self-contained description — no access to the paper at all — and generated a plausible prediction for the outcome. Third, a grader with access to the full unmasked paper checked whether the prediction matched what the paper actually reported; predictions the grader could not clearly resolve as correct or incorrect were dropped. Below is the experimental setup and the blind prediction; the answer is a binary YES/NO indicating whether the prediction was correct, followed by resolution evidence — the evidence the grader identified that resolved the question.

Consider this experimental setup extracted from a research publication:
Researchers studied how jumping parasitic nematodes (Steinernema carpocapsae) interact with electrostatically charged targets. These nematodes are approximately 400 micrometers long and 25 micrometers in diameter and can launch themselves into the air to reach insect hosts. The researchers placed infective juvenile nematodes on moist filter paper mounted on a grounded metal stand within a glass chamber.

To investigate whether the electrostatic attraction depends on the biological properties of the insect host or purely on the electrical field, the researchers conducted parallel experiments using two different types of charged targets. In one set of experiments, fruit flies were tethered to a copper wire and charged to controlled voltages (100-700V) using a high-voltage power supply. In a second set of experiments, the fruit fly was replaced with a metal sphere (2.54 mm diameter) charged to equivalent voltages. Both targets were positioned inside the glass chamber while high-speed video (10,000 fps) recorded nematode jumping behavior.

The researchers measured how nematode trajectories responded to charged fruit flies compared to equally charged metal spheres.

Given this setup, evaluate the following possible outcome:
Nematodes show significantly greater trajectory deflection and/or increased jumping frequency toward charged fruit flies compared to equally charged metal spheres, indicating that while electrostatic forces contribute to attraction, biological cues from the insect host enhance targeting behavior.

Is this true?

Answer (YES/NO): NO